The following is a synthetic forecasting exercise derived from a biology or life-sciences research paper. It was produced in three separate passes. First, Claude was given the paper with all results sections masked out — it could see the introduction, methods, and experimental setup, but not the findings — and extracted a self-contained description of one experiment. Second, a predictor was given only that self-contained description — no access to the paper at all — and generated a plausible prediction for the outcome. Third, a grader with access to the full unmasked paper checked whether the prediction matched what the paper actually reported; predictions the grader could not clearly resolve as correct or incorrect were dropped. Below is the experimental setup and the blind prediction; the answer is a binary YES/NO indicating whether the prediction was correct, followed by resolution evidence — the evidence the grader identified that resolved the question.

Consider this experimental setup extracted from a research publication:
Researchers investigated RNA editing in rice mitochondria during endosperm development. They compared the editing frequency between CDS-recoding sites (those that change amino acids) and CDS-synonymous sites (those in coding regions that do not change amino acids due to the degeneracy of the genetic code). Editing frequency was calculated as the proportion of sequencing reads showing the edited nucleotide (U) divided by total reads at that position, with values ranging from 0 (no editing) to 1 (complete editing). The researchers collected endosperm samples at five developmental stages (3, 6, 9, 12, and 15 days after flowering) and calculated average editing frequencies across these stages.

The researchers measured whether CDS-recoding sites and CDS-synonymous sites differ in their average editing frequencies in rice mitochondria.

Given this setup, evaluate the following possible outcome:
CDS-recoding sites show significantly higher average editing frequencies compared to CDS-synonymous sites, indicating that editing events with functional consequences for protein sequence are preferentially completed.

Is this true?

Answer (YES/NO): YES